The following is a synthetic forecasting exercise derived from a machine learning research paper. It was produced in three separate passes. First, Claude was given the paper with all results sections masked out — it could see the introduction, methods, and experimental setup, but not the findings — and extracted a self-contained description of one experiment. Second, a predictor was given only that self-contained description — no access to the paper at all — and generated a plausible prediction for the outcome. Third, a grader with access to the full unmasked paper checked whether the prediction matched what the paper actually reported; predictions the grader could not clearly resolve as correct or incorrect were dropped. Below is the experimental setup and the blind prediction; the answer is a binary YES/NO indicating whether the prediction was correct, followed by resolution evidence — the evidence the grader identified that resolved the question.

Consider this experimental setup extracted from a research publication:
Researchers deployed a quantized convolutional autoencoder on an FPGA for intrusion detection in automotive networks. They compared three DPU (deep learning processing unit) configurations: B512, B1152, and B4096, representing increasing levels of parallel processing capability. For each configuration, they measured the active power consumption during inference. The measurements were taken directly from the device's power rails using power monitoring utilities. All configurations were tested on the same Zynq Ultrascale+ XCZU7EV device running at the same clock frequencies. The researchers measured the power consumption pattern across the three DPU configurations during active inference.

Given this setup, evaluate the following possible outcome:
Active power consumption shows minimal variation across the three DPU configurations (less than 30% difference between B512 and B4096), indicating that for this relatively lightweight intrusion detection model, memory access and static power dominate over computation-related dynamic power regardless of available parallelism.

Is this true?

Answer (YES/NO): NO